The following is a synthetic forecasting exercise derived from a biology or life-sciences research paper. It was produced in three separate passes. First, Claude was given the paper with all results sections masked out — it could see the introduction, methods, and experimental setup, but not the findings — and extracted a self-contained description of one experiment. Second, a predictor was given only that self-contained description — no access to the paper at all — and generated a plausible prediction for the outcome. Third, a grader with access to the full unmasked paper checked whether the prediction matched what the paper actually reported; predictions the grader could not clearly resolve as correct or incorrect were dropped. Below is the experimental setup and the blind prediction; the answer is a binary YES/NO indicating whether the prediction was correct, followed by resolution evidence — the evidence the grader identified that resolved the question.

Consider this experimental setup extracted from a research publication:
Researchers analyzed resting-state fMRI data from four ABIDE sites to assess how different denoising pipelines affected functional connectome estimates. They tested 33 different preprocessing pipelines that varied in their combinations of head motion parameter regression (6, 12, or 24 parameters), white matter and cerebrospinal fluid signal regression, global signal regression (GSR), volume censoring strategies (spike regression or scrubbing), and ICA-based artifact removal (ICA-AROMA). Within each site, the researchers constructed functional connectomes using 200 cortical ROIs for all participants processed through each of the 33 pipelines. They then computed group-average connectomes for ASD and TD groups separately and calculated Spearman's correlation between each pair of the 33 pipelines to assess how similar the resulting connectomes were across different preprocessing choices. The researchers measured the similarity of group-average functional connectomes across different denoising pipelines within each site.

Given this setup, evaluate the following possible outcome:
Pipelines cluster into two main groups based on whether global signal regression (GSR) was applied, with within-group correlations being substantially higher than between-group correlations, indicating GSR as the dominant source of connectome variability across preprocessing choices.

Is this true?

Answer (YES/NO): YES